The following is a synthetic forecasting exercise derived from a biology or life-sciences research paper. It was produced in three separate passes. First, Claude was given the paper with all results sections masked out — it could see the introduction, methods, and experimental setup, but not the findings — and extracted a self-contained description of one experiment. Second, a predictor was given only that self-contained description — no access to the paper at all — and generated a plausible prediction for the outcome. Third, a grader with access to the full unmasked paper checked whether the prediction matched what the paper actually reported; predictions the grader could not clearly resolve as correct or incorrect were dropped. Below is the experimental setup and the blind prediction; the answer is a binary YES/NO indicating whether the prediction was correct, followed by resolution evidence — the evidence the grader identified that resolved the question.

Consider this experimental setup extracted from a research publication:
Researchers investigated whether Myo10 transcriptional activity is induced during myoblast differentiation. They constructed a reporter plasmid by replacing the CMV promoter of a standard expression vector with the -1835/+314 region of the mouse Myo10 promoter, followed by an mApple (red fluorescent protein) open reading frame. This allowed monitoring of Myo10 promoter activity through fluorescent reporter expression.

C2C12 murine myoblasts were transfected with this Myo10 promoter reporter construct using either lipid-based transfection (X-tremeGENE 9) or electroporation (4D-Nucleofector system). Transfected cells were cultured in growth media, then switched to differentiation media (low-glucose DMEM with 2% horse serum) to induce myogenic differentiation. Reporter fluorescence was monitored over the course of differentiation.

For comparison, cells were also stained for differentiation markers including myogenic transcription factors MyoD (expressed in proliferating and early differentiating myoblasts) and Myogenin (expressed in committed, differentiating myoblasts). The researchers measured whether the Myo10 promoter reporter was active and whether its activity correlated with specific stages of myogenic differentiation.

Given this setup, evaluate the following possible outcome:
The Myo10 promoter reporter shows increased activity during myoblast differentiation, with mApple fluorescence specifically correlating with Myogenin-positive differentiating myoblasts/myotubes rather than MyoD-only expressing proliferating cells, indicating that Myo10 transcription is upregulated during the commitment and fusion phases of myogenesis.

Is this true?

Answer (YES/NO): YES